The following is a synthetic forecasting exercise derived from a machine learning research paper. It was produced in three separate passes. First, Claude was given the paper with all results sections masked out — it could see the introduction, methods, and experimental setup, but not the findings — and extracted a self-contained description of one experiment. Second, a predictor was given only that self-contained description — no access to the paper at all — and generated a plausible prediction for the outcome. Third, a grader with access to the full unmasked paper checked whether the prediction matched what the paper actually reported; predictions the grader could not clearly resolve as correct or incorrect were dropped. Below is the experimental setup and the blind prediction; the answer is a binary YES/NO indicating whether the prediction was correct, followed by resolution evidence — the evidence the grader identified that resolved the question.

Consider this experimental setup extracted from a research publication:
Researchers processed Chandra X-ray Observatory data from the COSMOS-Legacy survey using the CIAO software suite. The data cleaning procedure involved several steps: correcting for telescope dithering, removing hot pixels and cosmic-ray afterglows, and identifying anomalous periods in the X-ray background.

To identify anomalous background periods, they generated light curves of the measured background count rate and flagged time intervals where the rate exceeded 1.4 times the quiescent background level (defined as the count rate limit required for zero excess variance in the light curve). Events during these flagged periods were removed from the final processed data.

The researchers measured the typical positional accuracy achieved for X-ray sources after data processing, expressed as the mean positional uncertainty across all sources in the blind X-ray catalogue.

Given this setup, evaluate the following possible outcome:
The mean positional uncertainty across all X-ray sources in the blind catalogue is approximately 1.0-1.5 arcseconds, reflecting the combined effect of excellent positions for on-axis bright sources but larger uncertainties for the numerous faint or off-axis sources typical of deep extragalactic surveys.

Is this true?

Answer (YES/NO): NO